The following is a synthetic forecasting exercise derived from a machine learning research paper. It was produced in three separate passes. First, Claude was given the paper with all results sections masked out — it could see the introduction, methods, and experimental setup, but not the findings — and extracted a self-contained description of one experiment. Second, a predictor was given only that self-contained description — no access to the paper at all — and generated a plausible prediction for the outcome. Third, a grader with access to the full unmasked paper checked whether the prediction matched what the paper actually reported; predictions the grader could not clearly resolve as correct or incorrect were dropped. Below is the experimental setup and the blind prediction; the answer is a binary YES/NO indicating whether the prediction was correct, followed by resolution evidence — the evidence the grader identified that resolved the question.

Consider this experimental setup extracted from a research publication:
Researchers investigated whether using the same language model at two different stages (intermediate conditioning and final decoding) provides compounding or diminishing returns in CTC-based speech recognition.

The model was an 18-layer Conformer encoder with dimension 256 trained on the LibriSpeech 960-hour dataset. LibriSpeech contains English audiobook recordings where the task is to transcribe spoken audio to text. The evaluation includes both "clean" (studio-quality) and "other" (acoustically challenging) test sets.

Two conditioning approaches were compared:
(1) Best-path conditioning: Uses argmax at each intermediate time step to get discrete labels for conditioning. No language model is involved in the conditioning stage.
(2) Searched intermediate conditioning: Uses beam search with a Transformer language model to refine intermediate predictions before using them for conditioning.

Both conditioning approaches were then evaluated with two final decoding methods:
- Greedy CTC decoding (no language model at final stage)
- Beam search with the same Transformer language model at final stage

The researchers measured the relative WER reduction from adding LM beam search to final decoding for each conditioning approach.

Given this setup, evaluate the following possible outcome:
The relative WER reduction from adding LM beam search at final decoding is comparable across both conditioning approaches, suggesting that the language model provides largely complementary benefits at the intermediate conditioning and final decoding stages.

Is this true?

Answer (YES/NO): NO